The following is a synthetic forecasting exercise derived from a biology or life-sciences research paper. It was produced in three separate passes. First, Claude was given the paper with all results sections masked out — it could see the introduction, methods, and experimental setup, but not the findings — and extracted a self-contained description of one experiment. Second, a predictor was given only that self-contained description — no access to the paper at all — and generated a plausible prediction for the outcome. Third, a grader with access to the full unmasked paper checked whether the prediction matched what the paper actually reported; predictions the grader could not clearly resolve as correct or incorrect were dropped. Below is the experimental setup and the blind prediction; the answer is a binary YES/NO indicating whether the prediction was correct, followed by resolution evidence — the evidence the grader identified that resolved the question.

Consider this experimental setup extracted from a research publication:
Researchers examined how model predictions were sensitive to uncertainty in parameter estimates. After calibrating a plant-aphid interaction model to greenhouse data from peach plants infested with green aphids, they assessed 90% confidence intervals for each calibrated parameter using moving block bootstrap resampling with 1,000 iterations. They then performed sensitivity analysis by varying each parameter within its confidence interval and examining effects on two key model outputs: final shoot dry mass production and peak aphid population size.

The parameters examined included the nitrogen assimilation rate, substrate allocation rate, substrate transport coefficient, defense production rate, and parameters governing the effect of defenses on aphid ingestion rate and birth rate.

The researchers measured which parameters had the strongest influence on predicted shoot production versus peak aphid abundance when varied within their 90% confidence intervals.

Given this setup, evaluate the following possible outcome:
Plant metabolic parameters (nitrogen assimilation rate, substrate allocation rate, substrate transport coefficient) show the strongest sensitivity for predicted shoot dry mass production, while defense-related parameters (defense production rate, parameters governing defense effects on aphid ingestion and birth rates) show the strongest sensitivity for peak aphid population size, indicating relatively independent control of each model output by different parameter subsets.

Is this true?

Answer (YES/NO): NO